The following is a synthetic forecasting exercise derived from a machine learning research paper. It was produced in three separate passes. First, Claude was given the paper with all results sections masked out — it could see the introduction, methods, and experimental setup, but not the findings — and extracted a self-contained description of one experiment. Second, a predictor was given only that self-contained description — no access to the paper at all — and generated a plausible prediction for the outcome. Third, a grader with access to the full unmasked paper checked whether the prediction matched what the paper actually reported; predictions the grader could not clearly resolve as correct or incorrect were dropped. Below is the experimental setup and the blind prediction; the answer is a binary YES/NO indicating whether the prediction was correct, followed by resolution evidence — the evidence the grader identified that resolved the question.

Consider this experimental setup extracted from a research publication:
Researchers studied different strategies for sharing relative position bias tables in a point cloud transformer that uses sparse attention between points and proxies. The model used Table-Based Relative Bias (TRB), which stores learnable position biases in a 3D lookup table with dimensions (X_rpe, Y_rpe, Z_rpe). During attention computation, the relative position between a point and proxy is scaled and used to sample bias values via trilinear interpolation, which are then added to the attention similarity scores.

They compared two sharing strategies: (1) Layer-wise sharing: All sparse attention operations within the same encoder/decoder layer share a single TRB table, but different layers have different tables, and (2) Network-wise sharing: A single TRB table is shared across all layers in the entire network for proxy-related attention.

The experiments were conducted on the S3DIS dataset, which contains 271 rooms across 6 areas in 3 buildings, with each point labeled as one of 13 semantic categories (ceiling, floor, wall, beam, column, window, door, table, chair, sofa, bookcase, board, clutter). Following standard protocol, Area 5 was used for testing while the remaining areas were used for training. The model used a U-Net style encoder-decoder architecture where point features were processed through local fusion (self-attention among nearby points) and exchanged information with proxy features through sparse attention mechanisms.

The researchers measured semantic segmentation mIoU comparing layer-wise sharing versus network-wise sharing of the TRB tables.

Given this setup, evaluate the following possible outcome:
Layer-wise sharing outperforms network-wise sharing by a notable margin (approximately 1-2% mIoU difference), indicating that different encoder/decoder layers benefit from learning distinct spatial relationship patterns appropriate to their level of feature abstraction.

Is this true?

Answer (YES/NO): NO